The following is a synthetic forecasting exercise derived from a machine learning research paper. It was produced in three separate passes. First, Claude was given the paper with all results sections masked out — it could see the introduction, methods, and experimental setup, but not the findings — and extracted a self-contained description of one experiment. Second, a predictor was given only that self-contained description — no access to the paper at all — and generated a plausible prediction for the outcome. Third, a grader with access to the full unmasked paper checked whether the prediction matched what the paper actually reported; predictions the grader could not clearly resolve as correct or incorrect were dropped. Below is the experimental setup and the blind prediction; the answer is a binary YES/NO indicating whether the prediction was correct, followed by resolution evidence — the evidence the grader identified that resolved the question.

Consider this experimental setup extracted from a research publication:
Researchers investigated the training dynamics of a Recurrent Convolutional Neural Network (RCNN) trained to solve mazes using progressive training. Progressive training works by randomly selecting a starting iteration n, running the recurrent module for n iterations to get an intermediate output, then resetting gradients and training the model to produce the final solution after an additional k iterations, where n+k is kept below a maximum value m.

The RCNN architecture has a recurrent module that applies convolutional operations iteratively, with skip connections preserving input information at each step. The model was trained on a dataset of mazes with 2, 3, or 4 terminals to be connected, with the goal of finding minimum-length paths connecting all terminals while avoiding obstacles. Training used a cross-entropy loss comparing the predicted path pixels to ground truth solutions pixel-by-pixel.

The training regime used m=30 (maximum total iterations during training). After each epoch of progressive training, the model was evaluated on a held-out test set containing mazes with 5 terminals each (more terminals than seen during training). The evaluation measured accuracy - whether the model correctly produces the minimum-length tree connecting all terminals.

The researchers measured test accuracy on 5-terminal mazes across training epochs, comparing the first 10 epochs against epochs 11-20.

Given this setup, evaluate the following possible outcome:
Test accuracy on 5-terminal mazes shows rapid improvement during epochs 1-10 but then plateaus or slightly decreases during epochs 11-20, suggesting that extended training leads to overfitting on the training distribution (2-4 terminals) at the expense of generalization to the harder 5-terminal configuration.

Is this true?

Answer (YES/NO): NO